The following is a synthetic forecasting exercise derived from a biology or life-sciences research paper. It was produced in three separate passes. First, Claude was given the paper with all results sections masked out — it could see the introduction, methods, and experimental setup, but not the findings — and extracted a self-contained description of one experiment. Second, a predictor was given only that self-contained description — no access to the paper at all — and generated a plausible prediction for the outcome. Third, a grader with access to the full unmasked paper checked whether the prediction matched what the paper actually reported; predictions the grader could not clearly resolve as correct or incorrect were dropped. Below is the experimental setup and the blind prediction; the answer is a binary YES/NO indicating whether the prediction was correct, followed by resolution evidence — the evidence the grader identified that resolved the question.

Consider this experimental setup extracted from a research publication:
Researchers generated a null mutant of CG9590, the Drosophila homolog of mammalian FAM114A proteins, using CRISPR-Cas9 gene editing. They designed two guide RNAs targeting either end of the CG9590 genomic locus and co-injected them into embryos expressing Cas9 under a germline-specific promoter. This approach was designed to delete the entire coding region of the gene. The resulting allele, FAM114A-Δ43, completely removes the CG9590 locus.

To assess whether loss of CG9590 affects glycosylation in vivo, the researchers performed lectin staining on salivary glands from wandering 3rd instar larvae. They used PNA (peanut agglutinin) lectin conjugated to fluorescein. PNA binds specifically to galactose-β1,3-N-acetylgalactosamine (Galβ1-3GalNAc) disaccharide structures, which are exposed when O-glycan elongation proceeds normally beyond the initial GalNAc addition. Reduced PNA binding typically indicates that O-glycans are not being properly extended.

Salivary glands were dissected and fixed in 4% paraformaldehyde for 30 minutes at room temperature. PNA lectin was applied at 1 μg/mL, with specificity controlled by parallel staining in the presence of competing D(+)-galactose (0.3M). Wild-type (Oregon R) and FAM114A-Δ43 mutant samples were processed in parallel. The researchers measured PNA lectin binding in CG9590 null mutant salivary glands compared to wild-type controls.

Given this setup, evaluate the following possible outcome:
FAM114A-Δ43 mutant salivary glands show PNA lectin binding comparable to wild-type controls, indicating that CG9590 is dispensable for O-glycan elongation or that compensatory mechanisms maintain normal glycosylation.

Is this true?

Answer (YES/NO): NO